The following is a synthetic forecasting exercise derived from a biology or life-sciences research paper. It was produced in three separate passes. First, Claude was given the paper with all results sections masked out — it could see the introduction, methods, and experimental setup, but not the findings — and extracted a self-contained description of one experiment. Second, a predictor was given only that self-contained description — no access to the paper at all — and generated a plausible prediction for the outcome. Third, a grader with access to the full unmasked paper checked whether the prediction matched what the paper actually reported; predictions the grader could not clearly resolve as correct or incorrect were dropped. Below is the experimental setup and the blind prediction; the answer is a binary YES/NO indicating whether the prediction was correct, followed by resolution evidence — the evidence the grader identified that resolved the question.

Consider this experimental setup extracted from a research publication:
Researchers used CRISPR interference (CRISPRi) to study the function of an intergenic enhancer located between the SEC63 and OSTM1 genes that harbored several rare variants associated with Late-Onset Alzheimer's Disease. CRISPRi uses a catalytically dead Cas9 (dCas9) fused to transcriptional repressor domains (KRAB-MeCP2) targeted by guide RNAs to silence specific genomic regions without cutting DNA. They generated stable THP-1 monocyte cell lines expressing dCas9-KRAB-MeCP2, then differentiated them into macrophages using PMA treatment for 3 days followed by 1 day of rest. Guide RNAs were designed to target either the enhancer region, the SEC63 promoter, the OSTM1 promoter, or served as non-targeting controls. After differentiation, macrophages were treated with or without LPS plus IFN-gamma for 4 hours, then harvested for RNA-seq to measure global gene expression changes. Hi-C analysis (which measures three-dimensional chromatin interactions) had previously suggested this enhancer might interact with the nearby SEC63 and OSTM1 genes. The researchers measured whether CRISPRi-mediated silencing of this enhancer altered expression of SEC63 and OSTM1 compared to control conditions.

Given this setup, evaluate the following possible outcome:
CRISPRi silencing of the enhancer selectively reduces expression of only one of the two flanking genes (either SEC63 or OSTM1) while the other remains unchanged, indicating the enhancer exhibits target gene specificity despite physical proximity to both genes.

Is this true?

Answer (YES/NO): NO